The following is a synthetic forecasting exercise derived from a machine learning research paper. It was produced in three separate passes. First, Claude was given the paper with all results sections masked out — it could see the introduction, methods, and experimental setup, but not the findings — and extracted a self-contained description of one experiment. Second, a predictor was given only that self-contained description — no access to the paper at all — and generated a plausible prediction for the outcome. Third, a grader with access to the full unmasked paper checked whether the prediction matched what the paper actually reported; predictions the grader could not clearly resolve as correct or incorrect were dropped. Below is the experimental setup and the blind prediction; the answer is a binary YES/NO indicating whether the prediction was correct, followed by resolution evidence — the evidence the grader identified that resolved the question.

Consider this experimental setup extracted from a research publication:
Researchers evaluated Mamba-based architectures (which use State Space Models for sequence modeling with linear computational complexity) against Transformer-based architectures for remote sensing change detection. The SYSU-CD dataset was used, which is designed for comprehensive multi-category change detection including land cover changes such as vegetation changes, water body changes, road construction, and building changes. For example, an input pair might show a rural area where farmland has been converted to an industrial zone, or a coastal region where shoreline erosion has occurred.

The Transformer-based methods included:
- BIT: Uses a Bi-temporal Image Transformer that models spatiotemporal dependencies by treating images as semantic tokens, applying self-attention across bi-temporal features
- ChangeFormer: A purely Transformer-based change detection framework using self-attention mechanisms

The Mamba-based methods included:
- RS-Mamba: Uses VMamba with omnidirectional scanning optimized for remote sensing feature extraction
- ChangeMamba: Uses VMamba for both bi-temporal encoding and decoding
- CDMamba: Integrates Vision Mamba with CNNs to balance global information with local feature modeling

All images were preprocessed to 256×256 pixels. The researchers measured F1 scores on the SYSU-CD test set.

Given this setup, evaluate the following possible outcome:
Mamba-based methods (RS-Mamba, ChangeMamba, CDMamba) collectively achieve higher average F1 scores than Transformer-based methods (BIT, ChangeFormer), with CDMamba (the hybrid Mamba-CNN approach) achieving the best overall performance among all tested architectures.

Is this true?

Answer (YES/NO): NO